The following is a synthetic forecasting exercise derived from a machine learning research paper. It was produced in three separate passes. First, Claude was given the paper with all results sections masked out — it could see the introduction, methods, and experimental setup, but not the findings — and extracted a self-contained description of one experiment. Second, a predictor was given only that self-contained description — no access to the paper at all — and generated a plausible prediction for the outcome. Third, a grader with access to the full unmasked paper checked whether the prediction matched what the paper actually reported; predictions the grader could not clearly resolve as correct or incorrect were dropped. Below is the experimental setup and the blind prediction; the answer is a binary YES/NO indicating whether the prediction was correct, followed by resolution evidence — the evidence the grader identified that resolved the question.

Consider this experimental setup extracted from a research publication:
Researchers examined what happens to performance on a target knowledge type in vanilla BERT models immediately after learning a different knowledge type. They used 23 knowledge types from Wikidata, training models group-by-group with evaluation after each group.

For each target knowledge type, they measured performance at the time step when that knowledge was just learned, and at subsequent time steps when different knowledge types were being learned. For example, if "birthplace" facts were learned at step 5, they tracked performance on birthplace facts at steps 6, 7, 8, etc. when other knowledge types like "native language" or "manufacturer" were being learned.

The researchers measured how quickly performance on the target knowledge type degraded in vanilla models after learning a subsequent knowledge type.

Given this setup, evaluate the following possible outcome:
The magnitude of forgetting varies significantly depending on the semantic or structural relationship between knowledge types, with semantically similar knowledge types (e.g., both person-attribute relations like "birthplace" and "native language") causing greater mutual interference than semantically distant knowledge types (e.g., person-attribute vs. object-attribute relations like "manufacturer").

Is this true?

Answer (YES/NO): NO